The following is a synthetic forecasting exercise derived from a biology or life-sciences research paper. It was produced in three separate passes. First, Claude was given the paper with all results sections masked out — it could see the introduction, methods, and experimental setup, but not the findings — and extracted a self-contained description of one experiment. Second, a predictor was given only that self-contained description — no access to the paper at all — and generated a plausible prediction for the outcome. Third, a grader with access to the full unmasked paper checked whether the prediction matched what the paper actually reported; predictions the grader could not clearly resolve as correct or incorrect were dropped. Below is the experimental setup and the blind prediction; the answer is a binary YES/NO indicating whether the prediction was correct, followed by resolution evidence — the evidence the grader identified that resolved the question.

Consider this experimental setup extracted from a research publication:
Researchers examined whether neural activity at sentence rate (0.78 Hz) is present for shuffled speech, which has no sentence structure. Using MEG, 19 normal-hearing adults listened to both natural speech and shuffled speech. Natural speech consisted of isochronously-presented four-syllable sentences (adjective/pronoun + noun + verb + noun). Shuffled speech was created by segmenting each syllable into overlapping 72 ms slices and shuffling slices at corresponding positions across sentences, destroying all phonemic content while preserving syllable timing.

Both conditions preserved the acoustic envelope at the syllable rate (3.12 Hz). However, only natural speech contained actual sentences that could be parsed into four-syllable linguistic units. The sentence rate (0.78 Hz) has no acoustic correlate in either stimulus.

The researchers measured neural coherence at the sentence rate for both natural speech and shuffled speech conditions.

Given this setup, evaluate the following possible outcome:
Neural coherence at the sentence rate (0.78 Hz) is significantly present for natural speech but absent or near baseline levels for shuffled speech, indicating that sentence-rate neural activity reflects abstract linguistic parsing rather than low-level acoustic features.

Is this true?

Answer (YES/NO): YES